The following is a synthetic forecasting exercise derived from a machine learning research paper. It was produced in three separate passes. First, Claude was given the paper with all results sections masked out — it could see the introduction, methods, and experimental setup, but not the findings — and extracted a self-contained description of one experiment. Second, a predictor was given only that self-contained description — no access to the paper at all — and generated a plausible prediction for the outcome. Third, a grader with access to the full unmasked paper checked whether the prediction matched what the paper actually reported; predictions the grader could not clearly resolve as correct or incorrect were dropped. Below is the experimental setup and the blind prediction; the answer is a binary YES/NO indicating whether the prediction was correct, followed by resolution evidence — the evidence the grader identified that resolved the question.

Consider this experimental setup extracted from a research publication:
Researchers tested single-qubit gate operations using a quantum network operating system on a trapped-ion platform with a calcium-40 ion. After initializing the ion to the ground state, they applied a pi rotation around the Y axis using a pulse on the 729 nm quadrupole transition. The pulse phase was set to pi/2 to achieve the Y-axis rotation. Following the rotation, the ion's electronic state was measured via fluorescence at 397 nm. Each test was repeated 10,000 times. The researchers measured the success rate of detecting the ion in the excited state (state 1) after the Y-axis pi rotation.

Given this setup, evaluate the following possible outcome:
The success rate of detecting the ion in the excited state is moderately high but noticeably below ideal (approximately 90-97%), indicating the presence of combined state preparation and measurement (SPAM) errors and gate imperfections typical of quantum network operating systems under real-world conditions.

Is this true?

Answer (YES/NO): YES